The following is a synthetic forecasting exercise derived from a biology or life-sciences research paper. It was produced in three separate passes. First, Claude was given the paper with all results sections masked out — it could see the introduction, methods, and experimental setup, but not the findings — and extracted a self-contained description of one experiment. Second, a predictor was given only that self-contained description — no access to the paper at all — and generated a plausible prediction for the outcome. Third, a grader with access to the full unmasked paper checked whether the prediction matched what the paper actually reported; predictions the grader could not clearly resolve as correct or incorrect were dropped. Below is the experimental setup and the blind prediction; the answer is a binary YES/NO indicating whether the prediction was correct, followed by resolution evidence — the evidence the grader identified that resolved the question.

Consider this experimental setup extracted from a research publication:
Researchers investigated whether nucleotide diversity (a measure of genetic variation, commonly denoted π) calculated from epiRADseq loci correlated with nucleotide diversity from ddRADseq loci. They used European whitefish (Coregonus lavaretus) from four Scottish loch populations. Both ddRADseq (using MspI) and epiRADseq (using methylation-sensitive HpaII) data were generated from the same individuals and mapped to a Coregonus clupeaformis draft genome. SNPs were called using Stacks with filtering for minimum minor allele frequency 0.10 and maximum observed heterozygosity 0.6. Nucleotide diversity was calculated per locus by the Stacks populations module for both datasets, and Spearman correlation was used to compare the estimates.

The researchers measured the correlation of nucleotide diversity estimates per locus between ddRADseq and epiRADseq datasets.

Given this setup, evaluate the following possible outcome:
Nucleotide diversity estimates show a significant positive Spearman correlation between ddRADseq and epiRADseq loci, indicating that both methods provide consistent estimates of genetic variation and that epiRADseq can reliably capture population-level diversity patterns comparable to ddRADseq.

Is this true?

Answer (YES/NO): YES